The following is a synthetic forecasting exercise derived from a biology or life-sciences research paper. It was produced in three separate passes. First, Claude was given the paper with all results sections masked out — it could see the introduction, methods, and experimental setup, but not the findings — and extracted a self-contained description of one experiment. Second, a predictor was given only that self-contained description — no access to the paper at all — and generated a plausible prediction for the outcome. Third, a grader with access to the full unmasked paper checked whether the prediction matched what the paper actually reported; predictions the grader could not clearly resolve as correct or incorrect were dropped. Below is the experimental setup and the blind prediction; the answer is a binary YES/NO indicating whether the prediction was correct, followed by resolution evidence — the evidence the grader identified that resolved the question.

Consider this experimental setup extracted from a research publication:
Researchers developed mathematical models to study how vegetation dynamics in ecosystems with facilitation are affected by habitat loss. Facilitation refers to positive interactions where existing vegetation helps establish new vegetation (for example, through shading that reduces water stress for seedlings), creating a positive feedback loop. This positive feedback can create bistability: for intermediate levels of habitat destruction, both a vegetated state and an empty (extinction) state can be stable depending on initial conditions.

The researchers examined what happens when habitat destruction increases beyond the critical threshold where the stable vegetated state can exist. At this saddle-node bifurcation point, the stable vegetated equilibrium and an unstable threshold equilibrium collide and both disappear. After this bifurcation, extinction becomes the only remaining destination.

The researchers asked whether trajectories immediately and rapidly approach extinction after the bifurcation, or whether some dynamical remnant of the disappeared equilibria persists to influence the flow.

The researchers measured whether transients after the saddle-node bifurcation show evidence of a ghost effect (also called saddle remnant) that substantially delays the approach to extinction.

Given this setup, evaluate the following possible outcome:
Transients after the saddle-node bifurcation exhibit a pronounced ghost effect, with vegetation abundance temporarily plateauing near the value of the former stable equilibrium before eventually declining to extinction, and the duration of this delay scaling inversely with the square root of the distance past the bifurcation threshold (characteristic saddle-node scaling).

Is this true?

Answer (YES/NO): YES